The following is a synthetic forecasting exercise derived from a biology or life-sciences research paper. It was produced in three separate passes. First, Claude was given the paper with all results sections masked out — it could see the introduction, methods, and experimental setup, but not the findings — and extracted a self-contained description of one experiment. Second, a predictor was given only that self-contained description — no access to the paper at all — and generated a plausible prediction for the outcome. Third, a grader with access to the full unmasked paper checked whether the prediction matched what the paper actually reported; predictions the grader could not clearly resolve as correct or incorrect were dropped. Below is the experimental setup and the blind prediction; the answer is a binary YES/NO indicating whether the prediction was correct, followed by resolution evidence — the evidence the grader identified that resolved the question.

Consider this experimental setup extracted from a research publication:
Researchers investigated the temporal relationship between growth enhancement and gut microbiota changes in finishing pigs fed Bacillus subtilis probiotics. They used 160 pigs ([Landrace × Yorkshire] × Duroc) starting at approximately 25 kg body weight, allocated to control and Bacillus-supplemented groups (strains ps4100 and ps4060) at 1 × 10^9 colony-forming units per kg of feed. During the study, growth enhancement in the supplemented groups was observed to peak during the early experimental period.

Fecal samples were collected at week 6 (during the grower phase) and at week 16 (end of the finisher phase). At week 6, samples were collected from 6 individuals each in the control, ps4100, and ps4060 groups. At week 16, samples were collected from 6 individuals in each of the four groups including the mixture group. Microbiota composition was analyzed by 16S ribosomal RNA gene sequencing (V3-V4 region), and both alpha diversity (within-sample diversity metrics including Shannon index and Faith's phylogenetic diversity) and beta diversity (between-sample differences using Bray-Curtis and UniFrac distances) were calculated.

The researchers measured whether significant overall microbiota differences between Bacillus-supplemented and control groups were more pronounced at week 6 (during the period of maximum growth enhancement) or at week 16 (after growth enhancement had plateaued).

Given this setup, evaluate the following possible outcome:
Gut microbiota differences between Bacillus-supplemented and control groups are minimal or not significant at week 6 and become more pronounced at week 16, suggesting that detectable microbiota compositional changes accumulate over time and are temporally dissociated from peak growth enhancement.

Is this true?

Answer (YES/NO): YES